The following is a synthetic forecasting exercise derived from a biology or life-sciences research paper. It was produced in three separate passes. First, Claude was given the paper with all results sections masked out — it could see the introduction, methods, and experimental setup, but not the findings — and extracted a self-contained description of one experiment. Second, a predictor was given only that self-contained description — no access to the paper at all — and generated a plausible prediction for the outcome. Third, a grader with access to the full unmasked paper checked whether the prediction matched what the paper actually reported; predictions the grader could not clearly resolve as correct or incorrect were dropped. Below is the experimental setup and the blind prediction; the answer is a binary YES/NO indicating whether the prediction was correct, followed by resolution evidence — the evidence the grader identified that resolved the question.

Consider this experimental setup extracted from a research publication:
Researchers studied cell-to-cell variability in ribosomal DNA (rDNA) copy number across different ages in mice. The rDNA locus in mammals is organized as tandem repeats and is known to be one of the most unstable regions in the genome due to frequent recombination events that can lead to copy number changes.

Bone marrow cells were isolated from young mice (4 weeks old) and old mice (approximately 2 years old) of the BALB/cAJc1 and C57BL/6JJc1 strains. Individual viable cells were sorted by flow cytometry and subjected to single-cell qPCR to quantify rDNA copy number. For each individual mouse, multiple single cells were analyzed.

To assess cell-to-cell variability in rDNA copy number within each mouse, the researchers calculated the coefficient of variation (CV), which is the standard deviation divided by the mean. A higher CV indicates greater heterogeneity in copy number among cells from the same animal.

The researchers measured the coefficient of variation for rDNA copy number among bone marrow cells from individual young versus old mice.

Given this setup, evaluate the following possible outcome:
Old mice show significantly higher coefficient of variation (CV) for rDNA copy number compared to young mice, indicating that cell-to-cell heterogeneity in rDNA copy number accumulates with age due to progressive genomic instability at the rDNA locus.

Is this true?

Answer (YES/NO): NO